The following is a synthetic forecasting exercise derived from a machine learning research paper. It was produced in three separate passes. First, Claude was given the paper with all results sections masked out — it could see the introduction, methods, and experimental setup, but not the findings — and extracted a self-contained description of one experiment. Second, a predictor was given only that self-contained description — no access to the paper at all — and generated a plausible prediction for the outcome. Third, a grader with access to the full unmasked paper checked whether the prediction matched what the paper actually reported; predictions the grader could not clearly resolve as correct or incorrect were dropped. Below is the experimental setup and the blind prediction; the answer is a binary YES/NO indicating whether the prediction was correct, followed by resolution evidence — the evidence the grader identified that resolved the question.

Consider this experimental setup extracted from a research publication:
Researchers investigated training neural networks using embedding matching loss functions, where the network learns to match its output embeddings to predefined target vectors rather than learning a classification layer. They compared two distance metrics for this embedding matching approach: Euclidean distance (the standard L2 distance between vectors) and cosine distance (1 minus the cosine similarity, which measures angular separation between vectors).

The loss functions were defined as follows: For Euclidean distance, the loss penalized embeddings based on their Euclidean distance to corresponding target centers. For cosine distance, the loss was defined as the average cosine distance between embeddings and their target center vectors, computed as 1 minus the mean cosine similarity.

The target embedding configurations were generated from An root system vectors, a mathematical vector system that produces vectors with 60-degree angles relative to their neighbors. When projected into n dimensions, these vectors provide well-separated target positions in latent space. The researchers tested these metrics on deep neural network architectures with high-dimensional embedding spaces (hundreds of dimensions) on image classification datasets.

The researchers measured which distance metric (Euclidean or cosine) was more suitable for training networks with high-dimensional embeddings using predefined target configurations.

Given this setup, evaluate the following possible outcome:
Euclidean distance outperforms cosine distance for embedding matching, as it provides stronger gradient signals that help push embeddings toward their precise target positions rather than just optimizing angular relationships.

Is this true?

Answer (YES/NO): NO